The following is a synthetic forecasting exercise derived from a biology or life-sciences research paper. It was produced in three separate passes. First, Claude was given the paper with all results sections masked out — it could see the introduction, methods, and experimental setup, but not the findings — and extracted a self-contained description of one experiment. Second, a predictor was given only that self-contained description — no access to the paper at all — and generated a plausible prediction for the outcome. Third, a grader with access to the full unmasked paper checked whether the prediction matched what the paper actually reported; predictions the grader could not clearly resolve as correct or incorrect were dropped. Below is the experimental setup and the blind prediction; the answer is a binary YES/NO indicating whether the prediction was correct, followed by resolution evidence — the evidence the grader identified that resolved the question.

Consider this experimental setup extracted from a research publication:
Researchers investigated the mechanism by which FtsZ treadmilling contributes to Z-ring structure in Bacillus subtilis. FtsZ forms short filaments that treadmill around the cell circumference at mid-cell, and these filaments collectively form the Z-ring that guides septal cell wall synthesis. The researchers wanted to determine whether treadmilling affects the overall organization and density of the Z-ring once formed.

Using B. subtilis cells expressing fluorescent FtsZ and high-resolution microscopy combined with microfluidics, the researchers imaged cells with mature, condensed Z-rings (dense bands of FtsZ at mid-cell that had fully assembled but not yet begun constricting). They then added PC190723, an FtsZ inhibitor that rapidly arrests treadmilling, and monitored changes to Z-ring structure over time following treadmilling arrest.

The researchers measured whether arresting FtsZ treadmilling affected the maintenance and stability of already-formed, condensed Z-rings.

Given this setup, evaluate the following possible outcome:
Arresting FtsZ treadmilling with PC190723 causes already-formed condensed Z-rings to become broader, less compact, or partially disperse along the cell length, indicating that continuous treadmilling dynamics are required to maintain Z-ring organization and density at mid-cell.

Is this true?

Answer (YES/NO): NO